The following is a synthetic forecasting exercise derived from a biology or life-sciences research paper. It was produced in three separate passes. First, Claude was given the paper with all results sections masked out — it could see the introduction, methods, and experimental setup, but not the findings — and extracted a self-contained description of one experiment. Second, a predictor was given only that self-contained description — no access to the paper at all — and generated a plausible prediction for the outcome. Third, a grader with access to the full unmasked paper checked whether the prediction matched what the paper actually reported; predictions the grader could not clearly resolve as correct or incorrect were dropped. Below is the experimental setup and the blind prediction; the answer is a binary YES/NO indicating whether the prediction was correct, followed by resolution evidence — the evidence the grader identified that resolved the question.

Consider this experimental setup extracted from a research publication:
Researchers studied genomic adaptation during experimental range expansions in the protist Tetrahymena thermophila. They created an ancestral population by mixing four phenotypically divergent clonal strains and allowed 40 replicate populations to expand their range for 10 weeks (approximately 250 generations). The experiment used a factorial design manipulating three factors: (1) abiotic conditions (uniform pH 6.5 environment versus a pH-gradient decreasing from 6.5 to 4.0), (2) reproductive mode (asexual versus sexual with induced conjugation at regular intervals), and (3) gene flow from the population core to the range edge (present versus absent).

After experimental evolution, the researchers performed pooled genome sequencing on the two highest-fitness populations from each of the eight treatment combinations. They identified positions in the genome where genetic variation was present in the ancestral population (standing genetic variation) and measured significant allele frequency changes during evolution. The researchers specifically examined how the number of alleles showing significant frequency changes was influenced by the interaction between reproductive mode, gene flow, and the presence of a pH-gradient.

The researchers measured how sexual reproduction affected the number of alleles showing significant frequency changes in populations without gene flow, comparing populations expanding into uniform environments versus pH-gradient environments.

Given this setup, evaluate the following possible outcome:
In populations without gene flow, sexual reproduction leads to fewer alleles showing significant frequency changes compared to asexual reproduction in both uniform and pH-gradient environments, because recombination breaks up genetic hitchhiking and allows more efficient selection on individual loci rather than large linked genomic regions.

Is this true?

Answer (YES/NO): NO